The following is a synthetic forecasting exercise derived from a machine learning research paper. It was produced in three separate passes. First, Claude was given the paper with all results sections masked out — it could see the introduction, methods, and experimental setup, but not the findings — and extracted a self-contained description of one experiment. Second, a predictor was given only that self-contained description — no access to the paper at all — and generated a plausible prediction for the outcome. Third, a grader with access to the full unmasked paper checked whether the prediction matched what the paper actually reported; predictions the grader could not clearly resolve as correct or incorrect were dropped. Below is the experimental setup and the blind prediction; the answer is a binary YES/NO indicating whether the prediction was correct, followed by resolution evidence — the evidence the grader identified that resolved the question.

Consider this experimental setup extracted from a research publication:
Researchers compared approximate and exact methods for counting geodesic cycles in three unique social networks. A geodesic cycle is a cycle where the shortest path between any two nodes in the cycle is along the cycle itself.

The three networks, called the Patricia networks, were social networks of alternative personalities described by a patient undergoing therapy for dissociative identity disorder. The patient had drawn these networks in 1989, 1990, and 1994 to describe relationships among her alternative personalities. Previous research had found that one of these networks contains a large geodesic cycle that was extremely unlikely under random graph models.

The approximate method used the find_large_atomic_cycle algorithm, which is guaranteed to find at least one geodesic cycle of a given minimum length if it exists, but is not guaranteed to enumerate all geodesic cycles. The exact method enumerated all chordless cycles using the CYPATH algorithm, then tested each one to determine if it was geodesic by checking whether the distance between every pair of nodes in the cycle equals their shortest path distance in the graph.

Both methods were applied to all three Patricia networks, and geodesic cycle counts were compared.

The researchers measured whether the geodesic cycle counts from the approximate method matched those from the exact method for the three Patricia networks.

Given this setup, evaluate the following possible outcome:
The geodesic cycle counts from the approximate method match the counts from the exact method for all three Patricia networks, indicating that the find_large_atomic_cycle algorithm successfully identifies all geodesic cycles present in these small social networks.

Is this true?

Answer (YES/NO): YES